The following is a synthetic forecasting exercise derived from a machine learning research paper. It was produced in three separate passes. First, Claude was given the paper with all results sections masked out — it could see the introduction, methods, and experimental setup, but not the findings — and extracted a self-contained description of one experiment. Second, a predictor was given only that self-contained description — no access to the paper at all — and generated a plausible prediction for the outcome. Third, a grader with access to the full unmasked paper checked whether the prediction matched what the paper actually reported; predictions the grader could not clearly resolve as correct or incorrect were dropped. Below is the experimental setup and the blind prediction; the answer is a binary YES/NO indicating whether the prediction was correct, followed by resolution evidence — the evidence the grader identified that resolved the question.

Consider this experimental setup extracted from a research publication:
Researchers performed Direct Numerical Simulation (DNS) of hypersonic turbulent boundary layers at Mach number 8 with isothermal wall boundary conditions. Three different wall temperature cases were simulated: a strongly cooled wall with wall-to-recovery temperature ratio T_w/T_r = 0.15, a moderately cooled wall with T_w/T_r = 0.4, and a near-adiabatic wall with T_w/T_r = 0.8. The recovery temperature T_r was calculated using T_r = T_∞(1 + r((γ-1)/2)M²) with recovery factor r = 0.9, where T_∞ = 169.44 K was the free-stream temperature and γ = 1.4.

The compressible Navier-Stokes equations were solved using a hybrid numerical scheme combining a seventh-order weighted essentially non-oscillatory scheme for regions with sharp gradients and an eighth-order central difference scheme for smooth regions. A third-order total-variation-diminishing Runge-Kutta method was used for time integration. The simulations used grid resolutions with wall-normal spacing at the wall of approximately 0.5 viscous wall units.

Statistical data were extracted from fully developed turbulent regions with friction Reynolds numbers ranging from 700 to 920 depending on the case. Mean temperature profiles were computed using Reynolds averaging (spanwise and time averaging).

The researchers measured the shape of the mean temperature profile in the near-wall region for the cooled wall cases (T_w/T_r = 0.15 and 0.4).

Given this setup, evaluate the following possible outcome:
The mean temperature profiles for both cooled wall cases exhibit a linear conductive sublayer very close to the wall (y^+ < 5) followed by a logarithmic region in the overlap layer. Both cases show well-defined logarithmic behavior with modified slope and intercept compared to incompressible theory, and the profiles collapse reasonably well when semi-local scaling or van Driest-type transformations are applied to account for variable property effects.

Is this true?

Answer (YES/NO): NO